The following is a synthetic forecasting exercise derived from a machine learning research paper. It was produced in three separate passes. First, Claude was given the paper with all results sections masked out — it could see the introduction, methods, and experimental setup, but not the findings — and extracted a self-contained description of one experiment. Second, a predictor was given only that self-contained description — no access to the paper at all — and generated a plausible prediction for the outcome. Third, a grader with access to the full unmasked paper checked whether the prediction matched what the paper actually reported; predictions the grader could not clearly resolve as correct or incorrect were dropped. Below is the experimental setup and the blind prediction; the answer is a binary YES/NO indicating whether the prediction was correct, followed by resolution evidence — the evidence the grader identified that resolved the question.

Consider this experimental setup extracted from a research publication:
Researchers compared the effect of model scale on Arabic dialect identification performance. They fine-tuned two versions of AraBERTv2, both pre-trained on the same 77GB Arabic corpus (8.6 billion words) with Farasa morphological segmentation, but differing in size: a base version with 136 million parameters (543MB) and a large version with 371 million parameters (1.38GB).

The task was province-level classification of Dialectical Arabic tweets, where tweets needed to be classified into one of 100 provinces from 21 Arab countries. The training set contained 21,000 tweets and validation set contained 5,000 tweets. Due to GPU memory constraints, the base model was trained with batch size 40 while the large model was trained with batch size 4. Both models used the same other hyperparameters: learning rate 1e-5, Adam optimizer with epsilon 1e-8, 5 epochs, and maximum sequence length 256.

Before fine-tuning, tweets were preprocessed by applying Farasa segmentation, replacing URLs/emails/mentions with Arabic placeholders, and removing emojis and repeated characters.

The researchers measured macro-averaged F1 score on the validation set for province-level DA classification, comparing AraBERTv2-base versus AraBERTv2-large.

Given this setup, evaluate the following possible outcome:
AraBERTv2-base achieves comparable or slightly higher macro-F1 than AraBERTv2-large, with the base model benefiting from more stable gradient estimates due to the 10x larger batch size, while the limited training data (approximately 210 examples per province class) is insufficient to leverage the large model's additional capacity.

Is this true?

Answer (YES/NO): NO